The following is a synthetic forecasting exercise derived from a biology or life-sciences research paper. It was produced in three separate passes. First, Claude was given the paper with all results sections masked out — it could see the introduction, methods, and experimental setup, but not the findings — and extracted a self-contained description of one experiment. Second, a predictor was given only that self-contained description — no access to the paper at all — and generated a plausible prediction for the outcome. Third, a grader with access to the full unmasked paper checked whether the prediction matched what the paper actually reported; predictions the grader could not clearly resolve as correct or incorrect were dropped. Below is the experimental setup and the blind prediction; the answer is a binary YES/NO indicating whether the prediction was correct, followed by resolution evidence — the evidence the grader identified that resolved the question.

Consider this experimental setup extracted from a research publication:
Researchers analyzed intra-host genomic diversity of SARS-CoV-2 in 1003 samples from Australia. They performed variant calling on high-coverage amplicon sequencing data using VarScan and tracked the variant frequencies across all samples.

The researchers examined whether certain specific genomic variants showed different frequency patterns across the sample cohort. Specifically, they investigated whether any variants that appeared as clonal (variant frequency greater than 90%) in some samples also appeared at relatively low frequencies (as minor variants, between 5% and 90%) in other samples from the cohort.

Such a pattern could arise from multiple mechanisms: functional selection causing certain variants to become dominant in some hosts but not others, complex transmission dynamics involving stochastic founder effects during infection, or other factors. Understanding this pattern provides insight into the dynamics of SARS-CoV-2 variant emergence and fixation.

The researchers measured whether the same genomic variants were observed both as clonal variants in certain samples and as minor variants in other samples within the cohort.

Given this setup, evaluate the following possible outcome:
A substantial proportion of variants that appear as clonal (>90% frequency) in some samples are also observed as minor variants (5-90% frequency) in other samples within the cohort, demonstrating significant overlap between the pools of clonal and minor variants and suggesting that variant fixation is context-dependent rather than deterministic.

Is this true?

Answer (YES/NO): YES